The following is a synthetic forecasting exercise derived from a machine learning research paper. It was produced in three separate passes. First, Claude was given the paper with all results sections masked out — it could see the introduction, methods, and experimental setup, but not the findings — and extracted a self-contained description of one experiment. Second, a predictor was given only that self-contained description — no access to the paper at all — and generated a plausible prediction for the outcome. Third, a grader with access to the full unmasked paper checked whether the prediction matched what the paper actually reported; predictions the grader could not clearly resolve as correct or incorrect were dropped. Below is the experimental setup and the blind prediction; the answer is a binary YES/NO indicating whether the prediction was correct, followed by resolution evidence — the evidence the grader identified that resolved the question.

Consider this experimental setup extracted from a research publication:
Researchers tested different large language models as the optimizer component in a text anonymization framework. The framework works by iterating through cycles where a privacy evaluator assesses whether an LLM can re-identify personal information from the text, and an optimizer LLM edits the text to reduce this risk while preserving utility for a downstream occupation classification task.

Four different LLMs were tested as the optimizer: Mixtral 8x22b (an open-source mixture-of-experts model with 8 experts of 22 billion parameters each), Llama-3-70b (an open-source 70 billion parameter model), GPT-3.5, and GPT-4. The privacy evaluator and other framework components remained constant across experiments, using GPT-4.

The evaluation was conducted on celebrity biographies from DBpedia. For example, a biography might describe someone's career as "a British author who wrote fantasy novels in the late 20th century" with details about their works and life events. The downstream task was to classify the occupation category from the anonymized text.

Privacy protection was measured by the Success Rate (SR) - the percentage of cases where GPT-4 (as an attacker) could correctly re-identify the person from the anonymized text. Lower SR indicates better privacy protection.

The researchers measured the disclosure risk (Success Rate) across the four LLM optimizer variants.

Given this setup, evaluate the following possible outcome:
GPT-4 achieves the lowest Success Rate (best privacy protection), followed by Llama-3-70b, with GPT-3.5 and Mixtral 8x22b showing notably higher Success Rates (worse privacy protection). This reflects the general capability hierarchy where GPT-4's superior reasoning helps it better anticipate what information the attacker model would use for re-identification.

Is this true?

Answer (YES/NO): YES